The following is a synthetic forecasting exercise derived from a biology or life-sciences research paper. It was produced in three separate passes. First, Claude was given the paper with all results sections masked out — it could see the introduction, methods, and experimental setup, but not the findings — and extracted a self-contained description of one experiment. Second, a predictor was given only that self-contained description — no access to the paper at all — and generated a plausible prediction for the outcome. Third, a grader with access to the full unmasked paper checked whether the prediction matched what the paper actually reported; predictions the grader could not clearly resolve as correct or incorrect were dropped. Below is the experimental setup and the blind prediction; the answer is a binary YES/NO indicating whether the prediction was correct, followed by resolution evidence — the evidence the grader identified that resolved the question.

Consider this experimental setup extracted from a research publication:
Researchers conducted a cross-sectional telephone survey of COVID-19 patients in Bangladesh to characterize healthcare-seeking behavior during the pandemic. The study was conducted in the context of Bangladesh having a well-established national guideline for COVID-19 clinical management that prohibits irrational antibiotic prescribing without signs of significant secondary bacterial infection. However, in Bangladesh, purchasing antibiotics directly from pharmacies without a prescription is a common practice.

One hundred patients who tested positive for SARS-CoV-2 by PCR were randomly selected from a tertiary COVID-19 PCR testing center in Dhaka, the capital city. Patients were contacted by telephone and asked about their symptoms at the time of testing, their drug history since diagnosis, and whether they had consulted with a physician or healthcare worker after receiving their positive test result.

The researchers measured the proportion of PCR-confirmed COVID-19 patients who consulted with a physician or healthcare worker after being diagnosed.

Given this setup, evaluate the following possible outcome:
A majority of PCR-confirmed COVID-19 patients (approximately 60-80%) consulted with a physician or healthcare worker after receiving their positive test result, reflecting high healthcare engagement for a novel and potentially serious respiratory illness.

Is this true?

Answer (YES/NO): NO